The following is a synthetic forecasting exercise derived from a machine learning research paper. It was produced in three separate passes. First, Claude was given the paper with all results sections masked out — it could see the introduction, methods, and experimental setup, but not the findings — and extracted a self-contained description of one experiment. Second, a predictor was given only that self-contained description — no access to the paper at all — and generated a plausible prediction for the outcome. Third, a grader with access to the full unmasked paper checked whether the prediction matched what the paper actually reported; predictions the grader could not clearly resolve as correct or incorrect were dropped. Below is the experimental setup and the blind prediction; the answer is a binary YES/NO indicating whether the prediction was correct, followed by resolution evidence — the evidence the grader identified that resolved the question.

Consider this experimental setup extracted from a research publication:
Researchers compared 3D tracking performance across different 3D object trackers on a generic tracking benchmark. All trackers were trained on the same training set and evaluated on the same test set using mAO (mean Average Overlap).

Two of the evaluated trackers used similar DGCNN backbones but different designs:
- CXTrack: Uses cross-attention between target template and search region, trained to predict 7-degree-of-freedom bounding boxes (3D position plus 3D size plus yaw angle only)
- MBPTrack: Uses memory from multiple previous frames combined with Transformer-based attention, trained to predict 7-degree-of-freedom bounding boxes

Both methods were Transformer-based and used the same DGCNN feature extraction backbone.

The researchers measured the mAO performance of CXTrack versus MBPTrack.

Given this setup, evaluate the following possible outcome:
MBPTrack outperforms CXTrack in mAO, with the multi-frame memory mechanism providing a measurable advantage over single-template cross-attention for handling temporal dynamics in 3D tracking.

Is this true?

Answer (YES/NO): YES